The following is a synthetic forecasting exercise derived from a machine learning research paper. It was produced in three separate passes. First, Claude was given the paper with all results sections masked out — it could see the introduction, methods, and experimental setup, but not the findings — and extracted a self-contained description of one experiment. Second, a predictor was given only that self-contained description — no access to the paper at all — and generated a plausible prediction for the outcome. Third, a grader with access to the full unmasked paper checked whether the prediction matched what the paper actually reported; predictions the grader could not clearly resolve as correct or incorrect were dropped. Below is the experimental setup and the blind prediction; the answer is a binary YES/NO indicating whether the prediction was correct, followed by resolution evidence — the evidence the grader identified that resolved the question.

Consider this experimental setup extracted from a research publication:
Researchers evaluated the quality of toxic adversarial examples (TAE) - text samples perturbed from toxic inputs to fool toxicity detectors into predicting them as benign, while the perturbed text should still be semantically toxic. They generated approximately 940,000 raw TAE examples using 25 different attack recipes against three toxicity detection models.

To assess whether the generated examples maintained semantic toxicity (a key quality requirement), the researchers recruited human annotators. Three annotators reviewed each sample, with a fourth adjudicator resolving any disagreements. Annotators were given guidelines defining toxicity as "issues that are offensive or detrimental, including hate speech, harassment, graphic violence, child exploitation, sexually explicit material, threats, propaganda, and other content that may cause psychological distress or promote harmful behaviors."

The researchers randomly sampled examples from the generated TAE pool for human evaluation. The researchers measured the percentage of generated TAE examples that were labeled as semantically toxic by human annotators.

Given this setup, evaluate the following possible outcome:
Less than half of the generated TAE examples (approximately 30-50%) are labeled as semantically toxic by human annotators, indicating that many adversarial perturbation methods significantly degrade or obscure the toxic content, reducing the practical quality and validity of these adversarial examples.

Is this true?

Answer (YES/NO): NO